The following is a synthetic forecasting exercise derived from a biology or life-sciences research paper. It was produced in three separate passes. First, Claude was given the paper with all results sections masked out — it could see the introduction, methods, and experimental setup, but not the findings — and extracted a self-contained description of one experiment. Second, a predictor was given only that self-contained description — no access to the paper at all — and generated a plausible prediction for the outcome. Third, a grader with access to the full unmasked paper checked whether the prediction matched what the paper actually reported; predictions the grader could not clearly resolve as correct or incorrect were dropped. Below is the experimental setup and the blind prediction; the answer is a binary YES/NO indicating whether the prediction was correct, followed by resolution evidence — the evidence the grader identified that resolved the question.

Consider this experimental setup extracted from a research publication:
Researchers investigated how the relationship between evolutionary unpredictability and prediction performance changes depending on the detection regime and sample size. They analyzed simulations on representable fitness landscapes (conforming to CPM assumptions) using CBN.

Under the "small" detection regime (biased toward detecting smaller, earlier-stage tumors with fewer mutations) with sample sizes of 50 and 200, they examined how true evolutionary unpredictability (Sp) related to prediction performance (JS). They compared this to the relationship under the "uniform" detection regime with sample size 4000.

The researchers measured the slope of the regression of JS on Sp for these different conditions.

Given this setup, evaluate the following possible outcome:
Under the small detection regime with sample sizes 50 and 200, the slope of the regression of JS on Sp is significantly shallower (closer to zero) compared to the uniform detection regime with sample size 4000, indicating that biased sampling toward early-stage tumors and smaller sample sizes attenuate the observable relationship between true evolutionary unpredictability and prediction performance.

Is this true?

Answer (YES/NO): NO